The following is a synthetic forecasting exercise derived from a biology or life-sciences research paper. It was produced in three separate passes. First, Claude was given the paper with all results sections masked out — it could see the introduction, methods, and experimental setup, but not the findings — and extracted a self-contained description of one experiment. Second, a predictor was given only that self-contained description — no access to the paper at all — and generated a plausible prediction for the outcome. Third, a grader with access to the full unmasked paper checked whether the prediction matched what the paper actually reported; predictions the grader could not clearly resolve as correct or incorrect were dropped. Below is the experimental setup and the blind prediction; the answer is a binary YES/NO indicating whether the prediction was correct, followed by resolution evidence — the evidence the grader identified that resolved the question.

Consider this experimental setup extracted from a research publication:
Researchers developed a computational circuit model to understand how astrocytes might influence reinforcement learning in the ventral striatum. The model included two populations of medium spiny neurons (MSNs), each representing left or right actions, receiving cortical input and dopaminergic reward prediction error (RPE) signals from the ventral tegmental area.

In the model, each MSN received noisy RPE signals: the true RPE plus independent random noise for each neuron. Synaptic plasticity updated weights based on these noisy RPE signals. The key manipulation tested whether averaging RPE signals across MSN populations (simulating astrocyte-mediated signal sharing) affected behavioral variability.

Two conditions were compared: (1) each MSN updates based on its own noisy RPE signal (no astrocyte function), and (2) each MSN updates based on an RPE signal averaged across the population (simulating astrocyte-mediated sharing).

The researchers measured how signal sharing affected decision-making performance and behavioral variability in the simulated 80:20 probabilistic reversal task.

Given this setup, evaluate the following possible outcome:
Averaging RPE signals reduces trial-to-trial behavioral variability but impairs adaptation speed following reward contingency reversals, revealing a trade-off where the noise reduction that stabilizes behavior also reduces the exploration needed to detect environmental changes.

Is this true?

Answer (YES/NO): NO